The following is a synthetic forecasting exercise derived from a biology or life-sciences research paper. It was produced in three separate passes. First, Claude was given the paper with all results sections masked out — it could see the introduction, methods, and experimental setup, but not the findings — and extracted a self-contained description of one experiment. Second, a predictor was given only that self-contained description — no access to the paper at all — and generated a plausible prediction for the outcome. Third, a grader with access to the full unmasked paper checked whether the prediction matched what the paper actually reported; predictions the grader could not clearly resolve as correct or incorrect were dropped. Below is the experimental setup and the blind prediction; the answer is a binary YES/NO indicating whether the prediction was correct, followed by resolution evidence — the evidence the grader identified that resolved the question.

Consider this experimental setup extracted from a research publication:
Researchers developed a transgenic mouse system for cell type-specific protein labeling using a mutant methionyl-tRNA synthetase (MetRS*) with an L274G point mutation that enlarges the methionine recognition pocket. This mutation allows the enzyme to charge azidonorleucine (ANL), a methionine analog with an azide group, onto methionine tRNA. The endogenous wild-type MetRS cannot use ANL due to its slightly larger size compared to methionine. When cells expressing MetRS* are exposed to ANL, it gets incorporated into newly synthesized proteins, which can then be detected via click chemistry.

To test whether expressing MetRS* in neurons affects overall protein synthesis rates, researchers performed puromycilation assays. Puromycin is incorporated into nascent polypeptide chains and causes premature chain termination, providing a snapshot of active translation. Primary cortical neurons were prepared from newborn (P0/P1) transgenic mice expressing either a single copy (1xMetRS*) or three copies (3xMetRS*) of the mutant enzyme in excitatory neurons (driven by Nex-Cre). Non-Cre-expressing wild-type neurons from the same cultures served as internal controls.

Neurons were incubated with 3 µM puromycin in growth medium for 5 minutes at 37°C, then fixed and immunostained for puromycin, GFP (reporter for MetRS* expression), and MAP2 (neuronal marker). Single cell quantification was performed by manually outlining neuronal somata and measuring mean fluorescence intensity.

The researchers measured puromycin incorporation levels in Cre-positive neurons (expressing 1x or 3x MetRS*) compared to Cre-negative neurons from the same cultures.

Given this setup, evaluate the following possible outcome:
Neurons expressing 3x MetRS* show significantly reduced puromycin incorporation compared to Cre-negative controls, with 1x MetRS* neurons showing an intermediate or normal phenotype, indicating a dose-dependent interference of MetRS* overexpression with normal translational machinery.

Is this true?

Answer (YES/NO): NO